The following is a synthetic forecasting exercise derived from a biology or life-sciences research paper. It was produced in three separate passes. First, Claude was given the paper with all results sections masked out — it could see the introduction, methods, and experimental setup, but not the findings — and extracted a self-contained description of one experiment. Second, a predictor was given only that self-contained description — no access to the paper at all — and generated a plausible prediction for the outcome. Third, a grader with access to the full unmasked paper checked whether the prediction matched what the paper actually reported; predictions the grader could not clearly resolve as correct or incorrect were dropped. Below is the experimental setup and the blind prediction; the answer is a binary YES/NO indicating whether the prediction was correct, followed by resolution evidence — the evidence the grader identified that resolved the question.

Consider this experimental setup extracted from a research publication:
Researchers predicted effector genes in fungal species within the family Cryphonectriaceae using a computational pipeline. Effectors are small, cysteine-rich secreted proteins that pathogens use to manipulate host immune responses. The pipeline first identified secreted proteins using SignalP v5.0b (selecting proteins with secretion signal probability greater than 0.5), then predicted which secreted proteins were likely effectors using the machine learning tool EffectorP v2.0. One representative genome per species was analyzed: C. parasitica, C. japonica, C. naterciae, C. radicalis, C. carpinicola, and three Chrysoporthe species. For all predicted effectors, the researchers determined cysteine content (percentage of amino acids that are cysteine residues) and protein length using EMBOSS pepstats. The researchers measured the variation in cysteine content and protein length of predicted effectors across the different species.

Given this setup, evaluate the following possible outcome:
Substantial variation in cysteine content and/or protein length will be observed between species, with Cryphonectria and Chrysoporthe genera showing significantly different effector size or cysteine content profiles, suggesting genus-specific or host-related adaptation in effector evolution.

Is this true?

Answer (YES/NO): YES